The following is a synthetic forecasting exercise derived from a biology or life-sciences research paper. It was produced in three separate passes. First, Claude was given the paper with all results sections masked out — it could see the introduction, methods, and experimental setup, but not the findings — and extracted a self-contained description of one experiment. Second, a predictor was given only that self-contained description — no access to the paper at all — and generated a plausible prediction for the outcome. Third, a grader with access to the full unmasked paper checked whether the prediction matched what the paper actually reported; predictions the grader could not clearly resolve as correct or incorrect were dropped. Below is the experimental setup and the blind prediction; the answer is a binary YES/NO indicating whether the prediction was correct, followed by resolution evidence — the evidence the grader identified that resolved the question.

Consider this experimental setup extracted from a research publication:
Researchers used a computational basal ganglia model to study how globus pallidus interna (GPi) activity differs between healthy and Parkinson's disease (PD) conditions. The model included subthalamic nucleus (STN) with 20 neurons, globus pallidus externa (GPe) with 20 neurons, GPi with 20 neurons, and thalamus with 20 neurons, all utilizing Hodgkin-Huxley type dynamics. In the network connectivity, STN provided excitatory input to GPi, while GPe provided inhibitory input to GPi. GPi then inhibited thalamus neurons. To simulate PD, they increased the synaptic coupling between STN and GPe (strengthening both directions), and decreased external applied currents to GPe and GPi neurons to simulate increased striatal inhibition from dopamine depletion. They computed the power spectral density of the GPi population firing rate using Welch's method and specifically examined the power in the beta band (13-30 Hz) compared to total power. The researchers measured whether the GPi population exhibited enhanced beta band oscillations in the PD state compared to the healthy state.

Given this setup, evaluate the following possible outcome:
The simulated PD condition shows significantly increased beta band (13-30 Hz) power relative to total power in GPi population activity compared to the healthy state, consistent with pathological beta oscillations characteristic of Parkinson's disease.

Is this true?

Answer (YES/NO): YES